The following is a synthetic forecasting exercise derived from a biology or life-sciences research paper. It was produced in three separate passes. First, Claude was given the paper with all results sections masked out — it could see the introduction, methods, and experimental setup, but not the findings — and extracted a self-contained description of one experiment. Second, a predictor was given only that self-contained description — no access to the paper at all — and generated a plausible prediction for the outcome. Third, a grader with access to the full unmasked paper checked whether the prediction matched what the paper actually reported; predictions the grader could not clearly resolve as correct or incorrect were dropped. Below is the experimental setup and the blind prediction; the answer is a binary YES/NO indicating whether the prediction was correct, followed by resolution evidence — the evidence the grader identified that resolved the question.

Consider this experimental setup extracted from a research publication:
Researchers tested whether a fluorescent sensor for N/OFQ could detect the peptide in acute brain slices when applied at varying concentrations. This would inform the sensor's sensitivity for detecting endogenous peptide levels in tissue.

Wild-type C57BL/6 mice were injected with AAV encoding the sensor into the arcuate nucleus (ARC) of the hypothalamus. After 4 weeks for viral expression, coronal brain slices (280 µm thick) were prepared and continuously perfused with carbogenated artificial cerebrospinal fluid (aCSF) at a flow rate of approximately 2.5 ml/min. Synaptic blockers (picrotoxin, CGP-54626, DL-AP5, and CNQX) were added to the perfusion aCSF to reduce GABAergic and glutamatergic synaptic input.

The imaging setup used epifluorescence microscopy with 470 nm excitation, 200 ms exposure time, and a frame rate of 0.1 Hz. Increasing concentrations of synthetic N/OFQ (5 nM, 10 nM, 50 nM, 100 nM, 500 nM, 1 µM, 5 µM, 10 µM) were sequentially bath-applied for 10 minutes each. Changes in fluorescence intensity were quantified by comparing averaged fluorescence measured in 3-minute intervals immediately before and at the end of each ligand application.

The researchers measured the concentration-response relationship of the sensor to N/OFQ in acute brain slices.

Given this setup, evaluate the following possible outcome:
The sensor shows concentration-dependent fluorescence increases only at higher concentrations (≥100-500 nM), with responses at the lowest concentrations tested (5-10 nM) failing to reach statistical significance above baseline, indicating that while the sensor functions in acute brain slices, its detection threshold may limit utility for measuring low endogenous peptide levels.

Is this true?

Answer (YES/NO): NO